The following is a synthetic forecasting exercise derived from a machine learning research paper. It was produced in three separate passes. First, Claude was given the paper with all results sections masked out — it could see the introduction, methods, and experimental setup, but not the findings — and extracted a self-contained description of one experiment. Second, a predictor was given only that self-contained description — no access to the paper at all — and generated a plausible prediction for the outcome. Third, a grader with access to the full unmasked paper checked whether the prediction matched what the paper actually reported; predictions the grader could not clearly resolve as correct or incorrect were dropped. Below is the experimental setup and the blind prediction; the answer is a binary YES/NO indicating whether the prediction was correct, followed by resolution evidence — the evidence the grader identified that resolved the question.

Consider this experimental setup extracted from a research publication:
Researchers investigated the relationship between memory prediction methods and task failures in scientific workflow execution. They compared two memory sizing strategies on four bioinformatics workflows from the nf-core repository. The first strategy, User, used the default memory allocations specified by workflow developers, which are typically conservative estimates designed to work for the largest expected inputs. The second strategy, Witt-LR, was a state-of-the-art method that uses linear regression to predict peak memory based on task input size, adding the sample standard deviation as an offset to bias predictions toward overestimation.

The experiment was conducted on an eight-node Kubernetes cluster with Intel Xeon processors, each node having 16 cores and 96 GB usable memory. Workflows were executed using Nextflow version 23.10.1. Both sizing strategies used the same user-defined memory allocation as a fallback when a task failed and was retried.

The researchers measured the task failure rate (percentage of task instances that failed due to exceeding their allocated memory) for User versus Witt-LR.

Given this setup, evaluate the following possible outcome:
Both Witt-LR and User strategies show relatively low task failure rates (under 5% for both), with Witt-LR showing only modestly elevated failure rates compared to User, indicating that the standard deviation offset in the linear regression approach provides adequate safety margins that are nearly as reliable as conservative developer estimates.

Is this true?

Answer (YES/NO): NO